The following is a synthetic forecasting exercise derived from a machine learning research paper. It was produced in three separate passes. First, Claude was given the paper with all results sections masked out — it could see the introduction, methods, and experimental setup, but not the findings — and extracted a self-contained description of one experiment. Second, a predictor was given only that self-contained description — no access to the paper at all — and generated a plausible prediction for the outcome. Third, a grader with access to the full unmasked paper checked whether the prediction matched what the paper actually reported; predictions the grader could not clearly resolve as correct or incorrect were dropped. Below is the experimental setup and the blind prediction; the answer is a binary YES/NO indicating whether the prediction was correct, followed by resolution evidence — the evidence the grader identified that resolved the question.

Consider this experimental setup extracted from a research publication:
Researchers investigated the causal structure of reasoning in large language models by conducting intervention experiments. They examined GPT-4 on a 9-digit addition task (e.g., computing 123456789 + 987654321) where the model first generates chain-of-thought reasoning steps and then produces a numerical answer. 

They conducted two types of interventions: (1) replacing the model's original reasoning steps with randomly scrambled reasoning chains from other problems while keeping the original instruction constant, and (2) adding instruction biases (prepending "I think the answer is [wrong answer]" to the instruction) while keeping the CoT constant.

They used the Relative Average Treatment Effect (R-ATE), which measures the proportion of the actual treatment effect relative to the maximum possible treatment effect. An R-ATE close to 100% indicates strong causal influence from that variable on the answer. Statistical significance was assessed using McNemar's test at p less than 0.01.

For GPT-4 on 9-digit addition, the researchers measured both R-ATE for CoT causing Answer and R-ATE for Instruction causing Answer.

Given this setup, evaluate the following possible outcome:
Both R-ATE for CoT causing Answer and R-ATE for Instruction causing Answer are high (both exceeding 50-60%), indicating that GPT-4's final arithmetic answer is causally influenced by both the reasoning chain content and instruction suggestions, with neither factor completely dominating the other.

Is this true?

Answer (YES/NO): NO